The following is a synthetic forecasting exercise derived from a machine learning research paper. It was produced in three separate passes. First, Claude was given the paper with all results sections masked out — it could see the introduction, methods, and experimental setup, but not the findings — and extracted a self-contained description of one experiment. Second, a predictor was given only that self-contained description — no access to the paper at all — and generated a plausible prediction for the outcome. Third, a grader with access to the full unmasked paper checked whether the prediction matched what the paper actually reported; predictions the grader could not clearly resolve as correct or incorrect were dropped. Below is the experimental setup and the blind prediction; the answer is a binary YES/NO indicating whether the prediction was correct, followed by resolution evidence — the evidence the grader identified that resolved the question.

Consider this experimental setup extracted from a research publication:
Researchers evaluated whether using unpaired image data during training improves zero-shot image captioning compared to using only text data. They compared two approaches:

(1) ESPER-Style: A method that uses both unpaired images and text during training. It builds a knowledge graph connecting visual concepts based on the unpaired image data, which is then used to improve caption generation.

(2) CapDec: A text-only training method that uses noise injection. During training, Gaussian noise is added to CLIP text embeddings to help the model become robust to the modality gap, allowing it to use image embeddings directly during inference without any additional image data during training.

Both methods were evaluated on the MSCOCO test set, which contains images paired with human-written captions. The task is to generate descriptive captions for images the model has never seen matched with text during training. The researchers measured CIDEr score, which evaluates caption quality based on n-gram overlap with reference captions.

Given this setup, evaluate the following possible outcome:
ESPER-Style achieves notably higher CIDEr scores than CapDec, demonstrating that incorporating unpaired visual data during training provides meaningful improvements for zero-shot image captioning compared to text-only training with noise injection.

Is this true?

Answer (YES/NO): NO